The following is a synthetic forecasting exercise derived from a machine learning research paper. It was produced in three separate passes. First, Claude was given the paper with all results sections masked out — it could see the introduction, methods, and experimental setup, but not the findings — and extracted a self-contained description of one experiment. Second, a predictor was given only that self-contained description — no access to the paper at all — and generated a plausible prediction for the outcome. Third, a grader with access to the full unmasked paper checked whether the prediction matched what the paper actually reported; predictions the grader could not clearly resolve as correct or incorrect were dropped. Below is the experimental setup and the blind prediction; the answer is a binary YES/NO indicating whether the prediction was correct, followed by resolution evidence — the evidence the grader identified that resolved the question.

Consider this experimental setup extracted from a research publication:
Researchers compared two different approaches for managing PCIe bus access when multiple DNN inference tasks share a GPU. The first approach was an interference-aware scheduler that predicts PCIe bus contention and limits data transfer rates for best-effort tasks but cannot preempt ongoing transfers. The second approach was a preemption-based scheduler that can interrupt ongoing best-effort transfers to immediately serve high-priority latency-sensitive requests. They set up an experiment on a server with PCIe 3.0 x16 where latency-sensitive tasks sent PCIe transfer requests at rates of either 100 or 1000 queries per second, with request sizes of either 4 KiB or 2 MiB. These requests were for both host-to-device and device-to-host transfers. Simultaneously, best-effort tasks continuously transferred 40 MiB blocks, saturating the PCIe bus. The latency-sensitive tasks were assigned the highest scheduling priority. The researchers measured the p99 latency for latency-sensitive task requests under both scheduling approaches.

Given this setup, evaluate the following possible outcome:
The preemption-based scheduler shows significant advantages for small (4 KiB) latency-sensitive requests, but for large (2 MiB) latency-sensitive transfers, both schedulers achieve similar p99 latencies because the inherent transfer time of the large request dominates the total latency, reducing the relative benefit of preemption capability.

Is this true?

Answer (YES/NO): NO